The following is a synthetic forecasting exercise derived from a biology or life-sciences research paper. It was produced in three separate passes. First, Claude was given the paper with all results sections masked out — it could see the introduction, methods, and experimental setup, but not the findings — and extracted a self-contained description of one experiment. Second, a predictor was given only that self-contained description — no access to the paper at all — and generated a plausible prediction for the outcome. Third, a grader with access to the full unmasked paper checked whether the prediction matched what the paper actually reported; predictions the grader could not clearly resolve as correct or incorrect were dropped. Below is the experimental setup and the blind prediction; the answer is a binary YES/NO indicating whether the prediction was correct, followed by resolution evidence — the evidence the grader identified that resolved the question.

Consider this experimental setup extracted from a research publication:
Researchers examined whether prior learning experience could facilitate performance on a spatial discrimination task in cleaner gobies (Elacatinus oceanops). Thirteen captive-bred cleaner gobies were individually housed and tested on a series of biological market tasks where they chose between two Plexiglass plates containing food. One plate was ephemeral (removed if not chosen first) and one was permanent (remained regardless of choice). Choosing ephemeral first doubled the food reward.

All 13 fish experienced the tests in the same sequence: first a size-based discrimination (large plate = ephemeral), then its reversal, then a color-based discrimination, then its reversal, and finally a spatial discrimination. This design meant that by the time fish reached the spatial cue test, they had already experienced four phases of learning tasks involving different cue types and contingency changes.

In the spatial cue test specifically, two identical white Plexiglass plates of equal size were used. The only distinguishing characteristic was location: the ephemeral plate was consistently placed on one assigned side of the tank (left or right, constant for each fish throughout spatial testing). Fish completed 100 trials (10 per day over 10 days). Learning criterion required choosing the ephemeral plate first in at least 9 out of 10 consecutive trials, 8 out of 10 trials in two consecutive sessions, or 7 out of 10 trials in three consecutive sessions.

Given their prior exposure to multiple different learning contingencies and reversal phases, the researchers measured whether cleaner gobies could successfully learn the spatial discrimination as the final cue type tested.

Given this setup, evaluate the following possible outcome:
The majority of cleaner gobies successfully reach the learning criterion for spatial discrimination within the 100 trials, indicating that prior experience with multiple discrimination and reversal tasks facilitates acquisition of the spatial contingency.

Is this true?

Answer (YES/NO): NO